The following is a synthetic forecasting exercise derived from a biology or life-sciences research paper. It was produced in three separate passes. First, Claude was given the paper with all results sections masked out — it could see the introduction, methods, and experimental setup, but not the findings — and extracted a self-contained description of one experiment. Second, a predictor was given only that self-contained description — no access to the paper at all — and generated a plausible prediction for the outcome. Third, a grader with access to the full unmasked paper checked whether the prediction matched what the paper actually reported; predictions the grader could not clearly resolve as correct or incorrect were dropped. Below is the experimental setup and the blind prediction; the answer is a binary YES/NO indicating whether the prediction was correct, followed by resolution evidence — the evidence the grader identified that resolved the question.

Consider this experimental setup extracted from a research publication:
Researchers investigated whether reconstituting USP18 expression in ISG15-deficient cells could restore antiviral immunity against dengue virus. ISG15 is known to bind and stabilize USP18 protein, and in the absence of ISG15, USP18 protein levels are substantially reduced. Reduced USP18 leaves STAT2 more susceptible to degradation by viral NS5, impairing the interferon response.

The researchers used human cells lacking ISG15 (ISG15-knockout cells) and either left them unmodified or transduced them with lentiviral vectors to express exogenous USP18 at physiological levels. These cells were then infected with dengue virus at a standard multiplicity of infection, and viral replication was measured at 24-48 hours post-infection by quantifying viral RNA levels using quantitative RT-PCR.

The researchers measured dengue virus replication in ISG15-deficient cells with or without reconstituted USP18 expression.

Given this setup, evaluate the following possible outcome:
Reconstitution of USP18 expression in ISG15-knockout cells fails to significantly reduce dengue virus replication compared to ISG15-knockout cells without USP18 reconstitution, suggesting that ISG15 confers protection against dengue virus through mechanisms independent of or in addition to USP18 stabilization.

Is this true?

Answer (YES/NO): NO